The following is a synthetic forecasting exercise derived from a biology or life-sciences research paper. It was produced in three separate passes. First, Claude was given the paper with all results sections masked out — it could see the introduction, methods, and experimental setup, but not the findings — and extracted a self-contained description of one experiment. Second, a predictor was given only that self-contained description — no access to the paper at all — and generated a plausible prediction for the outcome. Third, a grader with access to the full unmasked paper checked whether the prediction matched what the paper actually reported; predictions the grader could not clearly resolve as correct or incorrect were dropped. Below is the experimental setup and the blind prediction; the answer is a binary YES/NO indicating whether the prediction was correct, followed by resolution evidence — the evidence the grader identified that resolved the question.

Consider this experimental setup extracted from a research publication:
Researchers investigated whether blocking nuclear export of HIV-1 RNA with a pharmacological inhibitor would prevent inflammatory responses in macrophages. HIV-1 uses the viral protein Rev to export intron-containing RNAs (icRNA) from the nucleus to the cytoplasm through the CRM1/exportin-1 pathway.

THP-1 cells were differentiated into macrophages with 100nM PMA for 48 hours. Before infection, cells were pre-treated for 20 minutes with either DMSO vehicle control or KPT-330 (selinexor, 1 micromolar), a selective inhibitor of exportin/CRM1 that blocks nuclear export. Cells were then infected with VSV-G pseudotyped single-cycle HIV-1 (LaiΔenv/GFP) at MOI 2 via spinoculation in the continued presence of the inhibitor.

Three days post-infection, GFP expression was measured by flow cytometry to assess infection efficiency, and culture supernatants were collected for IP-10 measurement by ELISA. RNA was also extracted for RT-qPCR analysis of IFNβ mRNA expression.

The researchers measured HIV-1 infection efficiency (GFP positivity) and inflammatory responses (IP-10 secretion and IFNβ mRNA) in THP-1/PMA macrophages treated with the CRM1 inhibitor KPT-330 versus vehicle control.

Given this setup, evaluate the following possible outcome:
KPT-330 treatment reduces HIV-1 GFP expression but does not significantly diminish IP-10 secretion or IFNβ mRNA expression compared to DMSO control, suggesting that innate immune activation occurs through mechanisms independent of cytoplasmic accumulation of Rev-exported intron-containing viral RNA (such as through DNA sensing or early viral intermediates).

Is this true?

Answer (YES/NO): NO